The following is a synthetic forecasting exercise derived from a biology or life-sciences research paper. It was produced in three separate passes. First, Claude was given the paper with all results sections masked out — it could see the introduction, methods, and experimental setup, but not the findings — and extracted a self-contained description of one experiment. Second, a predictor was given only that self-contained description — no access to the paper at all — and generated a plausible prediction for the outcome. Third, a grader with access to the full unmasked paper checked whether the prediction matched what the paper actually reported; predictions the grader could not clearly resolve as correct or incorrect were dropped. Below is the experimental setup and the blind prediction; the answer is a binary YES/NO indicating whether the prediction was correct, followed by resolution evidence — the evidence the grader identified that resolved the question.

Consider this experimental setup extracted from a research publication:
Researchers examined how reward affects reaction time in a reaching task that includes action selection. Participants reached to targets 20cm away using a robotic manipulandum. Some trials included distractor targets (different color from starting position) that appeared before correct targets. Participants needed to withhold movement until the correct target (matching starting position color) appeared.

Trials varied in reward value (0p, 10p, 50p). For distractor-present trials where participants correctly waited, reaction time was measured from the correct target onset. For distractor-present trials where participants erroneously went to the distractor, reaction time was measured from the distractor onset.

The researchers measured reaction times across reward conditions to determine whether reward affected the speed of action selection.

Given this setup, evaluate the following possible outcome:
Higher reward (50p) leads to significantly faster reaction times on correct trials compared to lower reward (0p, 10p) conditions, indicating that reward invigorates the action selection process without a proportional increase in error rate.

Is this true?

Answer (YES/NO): NO